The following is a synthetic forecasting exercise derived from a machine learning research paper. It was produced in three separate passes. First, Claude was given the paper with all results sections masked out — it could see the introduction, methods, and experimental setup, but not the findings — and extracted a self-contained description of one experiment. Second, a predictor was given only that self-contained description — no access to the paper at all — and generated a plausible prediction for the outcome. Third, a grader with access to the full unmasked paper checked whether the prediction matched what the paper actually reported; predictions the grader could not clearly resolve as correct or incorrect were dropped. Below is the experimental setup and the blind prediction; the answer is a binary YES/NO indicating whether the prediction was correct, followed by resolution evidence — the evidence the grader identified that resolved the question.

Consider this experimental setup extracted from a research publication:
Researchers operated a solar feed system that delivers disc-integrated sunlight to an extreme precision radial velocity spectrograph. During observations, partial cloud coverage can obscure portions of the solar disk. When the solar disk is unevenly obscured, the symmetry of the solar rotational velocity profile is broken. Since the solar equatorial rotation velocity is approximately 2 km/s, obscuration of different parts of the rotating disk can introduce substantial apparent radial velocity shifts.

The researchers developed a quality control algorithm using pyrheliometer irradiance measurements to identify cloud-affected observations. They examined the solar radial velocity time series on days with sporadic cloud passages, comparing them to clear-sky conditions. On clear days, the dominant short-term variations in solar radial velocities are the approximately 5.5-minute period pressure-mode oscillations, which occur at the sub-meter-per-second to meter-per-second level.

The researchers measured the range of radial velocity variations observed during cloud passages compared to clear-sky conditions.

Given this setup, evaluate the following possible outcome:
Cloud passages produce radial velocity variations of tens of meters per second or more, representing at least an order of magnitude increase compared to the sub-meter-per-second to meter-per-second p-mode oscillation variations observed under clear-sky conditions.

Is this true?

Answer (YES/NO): NO